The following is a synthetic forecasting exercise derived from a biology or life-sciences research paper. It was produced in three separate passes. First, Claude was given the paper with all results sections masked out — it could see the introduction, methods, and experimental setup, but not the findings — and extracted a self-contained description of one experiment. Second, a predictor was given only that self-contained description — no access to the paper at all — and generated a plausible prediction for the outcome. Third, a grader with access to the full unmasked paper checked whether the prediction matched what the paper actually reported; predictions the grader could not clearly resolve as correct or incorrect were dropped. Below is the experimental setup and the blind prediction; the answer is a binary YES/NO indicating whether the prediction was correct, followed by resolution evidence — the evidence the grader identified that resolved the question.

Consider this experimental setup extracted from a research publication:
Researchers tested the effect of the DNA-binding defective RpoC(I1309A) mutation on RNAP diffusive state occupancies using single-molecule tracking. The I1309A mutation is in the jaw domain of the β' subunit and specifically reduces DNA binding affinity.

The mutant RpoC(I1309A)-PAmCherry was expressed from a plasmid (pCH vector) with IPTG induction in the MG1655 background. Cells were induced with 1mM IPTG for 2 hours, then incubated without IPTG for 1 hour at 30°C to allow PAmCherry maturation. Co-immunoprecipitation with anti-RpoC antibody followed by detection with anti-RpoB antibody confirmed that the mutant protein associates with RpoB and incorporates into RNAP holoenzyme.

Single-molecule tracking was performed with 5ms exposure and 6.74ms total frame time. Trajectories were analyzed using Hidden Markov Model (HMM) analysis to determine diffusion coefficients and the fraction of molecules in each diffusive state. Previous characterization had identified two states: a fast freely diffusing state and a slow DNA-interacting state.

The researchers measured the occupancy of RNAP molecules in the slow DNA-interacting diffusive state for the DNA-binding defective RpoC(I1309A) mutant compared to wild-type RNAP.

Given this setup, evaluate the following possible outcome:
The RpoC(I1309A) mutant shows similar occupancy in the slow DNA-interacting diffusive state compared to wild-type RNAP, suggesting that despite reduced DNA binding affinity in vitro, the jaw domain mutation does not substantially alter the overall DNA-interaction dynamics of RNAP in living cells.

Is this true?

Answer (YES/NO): YES